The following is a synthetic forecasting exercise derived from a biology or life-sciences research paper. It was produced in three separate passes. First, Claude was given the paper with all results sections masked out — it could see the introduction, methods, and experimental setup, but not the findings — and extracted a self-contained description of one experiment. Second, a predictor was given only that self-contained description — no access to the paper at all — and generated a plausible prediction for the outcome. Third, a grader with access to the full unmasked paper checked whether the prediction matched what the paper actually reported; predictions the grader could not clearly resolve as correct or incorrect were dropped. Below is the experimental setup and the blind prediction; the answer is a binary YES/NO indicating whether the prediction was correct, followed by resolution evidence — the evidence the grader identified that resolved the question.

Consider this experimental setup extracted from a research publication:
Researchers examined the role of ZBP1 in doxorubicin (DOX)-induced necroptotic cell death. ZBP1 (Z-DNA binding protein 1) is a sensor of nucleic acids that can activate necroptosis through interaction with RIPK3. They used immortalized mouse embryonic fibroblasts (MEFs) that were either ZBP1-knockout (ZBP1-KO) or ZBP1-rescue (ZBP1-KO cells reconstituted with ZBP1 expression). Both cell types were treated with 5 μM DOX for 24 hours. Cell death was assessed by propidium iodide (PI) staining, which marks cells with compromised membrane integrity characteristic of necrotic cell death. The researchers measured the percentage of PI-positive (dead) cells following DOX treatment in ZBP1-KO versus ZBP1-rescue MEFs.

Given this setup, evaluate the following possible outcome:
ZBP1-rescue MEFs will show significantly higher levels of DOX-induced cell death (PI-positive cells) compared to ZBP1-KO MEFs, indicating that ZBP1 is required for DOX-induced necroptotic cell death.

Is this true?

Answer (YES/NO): YES